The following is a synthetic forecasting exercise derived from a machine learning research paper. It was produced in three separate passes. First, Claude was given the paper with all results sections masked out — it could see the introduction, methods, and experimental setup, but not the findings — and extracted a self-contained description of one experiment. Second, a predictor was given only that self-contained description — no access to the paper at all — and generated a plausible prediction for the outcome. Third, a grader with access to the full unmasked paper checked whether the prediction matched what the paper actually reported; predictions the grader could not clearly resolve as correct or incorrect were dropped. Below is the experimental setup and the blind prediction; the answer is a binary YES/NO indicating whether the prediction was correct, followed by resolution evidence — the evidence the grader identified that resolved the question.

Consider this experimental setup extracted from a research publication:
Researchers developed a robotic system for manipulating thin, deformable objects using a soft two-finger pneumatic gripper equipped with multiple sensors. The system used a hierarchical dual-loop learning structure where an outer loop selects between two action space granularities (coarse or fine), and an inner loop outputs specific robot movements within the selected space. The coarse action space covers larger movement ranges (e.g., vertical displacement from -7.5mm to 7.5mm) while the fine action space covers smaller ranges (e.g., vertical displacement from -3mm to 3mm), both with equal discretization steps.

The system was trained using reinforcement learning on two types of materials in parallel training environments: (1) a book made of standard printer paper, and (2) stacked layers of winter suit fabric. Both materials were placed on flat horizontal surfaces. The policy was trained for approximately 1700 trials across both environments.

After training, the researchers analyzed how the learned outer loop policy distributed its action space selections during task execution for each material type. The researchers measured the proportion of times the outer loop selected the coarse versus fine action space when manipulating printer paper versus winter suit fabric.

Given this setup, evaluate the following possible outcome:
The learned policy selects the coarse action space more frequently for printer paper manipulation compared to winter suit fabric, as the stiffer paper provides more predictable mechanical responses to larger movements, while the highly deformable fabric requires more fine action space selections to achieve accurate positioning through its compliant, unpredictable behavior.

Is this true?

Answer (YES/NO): YES